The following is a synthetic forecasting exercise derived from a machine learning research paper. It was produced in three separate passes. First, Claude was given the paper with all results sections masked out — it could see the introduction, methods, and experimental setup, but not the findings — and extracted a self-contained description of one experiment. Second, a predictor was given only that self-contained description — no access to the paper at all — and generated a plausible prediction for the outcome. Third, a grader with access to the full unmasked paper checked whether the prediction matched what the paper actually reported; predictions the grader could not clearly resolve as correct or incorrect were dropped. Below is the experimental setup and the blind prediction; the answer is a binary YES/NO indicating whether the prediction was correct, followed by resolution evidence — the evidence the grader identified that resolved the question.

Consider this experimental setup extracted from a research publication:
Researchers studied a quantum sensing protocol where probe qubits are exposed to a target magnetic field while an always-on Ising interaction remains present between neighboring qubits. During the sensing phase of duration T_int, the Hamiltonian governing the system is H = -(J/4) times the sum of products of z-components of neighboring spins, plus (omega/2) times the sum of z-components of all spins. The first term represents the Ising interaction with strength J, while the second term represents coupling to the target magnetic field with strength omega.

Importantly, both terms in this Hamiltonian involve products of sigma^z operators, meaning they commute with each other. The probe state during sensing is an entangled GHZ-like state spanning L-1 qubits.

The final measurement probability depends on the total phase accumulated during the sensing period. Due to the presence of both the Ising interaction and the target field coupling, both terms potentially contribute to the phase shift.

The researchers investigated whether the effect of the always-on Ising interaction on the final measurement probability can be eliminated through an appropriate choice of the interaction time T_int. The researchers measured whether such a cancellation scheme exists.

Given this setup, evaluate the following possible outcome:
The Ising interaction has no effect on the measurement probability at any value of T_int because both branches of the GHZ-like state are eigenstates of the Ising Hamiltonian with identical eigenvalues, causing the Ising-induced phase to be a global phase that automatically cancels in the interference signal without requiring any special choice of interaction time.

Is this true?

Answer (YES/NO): NO